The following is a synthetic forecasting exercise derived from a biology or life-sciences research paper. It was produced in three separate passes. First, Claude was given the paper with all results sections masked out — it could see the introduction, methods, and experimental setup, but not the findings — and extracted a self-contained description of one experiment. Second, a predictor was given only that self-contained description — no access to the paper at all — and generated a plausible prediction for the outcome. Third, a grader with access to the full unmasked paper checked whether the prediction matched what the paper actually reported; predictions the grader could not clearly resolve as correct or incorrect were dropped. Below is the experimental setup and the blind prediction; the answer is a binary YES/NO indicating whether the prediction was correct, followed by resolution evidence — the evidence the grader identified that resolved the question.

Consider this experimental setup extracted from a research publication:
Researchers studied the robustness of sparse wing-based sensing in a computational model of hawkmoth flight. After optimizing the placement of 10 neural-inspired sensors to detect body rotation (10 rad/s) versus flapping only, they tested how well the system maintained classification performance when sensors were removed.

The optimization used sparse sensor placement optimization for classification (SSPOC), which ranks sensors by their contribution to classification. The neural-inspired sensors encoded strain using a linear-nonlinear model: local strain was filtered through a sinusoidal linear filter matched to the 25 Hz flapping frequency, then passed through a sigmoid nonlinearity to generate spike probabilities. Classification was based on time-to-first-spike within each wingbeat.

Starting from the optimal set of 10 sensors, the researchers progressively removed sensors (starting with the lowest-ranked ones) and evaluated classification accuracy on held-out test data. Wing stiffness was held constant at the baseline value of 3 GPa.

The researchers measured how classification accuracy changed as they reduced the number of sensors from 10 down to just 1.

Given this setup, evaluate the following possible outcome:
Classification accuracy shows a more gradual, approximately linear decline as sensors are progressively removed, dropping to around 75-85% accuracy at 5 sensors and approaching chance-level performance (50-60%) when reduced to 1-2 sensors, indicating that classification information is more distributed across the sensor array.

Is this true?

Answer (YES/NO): NO